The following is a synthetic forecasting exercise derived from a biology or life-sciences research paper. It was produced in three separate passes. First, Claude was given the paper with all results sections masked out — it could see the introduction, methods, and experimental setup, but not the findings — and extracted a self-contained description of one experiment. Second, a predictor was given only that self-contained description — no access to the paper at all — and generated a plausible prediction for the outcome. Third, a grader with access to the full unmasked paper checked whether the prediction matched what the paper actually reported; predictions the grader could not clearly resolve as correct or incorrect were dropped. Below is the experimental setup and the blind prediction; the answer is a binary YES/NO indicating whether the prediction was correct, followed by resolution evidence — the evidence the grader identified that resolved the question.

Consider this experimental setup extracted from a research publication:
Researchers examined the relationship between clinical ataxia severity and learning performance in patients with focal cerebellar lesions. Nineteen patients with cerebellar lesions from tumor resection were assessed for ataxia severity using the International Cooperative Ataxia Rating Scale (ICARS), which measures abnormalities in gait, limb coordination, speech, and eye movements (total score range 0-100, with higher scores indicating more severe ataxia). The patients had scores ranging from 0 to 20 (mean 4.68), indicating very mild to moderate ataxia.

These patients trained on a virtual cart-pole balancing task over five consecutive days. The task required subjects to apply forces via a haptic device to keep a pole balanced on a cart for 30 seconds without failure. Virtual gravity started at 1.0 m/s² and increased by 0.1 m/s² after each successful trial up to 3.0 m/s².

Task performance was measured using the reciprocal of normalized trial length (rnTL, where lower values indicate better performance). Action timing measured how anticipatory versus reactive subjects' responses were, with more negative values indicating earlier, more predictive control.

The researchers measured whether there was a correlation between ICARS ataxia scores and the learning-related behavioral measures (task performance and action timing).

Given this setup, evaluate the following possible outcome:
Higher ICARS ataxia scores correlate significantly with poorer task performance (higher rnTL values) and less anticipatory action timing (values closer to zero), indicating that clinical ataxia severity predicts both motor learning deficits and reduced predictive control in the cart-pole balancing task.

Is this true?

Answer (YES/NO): NO